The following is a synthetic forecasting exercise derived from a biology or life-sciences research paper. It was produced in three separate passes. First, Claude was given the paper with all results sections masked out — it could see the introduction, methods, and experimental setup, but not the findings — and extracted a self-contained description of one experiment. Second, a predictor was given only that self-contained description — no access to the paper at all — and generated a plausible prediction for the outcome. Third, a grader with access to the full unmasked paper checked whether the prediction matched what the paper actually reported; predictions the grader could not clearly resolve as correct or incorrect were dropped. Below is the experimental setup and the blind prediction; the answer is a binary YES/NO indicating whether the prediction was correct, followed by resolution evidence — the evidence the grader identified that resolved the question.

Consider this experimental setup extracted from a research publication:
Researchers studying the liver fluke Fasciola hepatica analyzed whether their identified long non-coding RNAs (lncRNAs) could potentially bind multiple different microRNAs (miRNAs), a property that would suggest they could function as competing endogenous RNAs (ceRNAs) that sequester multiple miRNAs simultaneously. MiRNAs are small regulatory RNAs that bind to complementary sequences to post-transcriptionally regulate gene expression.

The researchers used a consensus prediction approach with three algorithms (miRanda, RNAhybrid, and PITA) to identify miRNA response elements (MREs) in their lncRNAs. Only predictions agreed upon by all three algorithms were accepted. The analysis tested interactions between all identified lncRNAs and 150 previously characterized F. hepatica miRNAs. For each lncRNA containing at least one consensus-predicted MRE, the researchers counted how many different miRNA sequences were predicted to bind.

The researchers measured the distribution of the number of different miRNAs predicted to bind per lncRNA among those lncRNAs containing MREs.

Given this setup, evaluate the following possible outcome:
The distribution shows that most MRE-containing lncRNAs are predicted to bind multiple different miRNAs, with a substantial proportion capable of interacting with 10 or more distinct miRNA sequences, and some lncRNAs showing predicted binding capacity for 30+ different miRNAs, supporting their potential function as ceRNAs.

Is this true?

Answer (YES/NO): NO